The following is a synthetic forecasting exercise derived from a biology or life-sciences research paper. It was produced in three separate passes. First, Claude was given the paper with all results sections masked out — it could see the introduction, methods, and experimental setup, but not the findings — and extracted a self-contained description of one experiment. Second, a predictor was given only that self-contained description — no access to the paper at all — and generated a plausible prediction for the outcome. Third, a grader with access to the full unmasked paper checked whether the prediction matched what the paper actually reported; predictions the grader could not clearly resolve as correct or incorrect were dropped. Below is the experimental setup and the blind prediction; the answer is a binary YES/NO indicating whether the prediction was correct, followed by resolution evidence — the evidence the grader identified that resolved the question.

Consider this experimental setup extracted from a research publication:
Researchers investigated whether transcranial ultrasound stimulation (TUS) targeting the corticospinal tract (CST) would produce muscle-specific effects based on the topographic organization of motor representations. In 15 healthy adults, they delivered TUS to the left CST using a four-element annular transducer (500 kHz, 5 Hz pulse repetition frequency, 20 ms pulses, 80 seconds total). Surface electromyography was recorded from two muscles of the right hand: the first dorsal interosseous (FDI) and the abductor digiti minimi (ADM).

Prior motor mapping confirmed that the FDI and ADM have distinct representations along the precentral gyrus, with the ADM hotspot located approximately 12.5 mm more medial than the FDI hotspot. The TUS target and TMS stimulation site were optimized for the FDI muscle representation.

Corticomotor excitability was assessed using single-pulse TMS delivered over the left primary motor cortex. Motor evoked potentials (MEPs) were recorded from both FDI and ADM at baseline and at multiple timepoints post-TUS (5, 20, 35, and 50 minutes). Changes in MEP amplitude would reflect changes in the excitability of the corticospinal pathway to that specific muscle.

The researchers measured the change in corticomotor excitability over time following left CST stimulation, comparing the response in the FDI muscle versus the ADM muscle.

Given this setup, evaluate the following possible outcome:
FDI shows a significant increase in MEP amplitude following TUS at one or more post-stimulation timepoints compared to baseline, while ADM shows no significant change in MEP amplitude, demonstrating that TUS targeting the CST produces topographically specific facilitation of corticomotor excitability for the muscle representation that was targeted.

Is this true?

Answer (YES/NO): NO